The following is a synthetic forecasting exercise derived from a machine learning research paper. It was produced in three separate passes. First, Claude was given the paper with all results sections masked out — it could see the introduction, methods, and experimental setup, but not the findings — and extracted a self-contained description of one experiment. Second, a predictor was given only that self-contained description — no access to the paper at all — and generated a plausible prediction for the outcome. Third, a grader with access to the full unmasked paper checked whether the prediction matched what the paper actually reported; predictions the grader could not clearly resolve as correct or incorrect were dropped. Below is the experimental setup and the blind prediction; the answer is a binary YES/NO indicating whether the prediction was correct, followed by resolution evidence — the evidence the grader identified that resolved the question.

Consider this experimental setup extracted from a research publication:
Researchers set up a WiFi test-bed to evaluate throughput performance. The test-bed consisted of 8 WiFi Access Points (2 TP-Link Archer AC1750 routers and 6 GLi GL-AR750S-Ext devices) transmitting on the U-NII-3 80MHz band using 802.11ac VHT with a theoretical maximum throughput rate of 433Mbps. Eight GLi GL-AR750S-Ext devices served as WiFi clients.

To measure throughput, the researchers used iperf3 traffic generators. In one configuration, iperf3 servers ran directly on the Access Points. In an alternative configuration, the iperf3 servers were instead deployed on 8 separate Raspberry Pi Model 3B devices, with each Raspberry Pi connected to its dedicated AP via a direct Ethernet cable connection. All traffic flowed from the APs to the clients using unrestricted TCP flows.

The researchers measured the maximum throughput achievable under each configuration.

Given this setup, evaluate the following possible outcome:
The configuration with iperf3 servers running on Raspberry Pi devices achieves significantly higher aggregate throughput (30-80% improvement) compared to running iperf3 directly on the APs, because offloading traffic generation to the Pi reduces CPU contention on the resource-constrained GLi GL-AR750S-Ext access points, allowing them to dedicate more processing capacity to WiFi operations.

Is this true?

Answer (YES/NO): NO